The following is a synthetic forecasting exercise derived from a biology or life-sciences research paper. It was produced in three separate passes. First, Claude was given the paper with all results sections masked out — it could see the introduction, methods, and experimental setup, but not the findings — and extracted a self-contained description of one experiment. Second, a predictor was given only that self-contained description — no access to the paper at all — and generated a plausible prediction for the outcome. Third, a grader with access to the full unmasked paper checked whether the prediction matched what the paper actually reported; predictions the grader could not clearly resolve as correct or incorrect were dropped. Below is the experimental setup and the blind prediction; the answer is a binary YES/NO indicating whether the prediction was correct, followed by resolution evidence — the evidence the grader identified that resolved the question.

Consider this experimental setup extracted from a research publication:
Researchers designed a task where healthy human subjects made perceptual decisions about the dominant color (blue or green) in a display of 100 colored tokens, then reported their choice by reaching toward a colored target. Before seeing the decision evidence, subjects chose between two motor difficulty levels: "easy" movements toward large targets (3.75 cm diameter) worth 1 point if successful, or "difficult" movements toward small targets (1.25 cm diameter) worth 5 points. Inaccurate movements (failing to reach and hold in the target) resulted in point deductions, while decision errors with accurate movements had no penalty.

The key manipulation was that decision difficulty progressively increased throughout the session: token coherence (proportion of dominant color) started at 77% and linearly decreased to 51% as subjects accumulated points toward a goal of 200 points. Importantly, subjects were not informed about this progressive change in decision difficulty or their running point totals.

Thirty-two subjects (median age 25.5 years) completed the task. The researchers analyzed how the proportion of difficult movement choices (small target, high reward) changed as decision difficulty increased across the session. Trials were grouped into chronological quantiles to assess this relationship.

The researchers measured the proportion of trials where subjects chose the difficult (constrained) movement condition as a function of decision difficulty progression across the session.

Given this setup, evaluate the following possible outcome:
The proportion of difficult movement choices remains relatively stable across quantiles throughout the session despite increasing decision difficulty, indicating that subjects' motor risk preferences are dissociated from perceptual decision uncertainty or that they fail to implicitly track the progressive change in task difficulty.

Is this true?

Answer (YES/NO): NO